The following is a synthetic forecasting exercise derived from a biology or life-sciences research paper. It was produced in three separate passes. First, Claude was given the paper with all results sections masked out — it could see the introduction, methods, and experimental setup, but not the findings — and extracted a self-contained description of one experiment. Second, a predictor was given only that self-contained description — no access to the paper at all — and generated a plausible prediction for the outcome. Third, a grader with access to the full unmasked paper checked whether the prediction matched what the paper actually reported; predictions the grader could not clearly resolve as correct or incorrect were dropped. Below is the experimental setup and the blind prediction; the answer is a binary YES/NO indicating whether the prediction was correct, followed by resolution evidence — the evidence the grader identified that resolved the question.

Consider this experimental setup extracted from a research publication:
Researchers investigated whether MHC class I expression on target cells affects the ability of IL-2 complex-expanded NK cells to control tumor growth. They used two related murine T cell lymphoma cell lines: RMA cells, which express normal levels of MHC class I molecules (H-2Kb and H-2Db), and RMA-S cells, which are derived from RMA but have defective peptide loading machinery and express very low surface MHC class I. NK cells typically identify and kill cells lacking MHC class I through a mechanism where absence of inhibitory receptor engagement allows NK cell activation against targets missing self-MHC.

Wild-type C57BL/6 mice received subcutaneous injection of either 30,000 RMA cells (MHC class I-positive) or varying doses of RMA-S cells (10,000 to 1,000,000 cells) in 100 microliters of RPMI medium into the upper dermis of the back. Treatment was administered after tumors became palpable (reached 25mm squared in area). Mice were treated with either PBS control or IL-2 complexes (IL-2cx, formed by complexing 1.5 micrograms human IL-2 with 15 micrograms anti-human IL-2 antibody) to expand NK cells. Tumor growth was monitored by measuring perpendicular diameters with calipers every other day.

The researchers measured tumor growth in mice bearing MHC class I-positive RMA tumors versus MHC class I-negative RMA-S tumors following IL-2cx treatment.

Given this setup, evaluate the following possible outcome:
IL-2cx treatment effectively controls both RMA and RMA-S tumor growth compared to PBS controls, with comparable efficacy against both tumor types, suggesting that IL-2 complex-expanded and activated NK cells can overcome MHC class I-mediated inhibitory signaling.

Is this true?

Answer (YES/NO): NO